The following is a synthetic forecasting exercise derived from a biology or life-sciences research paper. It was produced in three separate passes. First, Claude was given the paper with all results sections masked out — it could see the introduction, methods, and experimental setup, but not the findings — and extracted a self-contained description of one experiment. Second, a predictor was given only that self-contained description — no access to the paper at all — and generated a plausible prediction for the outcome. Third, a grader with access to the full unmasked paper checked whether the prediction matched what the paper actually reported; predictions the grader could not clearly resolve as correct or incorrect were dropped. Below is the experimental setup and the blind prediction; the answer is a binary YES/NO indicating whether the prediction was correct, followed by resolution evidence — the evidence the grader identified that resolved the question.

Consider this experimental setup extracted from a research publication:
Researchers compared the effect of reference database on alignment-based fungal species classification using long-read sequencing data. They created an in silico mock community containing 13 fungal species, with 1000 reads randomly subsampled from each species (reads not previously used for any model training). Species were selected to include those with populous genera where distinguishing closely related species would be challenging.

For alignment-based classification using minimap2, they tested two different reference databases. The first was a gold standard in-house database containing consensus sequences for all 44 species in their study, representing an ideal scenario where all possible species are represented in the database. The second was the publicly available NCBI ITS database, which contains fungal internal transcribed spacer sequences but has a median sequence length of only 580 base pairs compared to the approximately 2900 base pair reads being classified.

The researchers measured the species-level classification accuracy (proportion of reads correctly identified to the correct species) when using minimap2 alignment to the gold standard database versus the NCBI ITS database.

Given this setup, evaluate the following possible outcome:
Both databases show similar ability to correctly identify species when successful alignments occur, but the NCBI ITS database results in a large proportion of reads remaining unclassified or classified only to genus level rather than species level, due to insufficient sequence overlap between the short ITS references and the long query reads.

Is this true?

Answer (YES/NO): NO